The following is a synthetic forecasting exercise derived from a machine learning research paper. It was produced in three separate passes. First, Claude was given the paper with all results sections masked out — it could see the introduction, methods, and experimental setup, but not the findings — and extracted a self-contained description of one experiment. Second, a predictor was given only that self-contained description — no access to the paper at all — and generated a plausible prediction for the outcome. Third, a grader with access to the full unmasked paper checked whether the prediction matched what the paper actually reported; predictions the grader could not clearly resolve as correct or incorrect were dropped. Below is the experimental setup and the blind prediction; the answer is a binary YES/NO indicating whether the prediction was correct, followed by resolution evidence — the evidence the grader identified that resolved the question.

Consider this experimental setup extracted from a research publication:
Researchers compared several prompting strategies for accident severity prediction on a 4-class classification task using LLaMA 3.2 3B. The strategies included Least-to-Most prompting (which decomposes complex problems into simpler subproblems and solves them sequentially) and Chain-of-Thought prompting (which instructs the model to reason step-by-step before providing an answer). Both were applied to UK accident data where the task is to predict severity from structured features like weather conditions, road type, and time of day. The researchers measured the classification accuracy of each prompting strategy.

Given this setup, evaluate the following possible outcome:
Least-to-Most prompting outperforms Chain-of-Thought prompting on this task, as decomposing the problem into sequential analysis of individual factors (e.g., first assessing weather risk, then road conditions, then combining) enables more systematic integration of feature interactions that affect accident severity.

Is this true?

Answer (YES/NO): NO